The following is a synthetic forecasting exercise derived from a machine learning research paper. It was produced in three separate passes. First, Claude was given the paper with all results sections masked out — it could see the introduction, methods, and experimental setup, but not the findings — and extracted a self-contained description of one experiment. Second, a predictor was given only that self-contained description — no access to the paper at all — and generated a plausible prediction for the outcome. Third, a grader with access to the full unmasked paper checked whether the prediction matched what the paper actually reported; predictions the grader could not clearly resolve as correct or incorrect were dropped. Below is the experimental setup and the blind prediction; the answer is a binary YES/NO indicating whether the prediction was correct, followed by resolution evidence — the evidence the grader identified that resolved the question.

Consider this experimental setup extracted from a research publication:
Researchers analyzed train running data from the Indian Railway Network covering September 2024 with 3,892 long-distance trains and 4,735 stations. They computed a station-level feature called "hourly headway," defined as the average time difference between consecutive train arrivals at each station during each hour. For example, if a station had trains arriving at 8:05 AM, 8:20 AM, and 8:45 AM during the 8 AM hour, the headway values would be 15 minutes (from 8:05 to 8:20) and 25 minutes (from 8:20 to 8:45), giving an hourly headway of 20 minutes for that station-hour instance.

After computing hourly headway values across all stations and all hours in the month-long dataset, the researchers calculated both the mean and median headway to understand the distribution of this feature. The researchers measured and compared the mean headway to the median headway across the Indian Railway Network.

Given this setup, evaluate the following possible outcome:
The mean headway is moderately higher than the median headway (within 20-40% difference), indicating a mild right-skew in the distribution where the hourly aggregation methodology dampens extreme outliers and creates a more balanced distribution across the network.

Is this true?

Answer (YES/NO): NO